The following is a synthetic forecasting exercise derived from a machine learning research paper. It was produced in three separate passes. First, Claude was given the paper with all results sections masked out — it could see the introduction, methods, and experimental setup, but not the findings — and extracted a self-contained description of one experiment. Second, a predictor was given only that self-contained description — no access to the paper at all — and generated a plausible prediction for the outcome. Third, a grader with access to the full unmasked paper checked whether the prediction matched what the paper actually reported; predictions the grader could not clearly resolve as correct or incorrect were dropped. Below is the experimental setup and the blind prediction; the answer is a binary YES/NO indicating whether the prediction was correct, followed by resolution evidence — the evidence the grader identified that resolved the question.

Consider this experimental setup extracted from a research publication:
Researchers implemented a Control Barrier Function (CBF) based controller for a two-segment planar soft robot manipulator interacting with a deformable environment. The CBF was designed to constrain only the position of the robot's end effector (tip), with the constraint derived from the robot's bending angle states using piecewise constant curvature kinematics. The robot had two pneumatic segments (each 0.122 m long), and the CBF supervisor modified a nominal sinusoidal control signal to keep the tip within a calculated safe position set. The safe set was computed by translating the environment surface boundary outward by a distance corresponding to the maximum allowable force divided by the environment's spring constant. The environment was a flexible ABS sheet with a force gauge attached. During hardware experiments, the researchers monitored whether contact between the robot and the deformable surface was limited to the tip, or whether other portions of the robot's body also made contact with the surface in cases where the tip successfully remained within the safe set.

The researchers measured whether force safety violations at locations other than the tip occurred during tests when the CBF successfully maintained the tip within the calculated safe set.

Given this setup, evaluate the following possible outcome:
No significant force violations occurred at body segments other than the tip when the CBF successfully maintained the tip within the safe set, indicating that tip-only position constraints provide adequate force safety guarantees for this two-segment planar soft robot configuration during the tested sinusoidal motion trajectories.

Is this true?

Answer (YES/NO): NO